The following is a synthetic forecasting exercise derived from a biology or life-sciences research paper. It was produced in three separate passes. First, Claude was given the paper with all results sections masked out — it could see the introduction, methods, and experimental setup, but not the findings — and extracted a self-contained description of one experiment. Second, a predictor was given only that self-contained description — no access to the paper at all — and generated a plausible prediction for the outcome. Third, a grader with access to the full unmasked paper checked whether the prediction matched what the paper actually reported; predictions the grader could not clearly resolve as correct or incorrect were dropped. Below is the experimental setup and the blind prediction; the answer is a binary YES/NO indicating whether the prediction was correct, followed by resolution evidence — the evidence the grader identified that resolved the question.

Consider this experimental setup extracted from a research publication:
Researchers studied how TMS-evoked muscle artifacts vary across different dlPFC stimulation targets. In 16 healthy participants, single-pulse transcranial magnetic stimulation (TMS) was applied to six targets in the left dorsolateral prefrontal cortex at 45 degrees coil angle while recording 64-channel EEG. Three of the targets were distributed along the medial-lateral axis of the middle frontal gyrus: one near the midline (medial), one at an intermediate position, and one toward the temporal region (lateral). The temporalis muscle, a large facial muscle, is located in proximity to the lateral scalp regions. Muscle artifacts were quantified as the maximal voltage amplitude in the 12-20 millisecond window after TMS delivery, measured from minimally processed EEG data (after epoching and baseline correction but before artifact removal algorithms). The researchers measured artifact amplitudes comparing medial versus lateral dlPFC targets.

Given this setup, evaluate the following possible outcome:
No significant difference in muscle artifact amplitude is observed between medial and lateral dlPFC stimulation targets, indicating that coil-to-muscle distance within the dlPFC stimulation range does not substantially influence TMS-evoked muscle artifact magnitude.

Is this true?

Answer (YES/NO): NO